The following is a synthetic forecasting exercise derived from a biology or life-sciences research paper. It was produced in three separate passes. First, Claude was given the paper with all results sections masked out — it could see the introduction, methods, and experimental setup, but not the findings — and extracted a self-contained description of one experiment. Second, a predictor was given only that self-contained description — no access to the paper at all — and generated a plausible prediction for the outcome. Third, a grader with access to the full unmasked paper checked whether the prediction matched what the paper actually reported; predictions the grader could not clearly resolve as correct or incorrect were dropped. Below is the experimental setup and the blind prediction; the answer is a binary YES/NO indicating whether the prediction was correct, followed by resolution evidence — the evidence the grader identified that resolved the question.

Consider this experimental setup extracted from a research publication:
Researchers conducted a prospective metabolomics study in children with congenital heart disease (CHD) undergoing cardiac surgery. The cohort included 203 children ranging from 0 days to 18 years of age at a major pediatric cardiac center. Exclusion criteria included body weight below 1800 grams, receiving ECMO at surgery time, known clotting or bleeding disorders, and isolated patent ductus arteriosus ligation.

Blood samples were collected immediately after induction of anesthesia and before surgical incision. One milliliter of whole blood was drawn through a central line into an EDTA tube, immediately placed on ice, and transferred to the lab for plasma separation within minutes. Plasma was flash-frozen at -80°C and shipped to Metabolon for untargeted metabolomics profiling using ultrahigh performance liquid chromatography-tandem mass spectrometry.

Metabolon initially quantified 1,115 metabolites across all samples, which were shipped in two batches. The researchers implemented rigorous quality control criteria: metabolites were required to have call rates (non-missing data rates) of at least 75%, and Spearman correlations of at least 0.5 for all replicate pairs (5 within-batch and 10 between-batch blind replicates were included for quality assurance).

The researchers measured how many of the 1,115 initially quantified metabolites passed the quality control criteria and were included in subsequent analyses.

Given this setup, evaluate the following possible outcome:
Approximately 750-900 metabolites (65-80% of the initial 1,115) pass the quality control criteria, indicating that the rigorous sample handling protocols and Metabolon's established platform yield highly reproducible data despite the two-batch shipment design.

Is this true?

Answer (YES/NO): YES